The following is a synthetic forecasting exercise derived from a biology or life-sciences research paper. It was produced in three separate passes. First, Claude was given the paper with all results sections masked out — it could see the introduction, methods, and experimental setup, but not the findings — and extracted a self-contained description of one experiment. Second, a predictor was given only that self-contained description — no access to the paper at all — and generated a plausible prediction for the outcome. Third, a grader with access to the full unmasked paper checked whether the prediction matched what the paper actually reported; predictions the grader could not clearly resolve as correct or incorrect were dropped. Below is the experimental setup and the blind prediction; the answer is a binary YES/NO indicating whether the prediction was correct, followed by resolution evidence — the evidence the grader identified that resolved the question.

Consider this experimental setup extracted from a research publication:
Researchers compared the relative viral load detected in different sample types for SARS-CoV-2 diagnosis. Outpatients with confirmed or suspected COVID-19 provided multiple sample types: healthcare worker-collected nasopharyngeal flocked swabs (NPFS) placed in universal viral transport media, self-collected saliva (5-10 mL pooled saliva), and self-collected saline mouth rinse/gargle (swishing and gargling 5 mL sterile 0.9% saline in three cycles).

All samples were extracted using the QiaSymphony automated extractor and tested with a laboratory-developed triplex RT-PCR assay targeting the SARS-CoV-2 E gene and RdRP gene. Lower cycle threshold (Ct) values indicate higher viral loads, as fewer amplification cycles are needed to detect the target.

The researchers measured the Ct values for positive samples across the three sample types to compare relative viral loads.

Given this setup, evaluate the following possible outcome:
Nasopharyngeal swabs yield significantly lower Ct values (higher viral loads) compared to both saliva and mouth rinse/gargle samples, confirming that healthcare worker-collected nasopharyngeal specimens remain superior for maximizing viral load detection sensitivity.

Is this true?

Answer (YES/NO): NO